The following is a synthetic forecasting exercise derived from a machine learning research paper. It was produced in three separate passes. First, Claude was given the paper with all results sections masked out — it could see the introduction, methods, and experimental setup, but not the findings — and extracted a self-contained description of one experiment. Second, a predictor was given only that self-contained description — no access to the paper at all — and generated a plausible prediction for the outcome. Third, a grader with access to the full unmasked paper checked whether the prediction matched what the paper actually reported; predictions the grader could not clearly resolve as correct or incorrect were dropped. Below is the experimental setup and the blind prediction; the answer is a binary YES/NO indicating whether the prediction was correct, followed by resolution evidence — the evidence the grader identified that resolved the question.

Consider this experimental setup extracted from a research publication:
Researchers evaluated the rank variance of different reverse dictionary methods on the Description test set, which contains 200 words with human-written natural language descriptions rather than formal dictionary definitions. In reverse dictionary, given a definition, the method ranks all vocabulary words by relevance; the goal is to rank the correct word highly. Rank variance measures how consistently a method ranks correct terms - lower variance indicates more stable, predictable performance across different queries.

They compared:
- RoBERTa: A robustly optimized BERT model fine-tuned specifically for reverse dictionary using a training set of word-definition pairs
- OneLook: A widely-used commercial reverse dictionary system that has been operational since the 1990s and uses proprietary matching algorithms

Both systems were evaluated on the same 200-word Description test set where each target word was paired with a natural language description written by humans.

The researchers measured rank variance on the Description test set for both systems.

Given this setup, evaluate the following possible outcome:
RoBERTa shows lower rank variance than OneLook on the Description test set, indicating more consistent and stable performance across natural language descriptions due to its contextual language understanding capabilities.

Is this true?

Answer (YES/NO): YES